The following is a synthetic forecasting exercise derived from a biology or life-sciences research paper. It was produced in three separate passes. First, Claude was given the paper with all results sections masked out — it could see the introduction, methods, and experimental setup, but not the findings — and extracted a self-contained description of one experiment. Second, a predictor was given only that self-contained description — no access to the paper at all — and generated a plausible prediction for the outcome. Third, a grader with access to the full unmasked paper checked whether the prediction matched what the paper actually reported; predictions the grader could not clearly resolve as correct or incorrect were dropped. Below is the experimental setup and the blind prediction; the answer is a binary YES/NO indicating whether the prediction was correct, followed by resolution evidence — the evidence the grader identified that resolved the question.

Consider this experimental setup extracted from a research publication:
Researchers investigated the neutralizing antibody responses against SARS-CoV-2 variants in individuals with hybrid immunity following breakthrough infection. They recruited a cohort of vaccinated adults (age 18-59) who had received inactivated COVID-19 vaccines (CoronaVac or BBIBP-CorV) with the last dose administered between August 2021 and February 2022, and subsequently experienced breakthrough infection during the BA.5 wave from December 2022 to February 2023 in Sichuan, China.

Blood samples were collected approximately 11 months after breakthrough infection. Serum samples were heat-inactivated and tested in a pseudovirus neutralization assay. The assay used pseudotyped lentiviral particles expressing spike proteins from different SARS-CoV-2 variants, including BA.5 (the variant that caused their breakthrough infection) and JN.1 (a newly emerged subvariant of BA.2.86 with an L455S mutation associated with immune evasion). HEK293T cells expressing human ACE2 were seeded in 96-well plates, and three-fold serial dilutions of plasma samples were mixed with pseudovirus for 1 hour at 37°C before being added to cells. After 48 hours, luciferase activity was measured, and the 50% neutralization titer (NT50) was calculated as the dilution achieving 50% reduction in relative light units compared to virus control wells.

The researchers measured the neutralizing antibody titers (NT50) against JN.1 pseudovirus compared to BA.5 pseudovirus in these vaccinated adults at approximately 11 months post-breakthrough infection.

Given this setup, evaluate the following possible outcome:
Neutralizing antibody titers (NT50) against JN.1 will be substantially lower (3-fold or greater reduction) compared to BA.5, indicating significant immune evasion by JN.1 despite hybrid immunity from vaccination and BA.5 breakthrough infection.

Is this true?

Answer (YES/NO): YES